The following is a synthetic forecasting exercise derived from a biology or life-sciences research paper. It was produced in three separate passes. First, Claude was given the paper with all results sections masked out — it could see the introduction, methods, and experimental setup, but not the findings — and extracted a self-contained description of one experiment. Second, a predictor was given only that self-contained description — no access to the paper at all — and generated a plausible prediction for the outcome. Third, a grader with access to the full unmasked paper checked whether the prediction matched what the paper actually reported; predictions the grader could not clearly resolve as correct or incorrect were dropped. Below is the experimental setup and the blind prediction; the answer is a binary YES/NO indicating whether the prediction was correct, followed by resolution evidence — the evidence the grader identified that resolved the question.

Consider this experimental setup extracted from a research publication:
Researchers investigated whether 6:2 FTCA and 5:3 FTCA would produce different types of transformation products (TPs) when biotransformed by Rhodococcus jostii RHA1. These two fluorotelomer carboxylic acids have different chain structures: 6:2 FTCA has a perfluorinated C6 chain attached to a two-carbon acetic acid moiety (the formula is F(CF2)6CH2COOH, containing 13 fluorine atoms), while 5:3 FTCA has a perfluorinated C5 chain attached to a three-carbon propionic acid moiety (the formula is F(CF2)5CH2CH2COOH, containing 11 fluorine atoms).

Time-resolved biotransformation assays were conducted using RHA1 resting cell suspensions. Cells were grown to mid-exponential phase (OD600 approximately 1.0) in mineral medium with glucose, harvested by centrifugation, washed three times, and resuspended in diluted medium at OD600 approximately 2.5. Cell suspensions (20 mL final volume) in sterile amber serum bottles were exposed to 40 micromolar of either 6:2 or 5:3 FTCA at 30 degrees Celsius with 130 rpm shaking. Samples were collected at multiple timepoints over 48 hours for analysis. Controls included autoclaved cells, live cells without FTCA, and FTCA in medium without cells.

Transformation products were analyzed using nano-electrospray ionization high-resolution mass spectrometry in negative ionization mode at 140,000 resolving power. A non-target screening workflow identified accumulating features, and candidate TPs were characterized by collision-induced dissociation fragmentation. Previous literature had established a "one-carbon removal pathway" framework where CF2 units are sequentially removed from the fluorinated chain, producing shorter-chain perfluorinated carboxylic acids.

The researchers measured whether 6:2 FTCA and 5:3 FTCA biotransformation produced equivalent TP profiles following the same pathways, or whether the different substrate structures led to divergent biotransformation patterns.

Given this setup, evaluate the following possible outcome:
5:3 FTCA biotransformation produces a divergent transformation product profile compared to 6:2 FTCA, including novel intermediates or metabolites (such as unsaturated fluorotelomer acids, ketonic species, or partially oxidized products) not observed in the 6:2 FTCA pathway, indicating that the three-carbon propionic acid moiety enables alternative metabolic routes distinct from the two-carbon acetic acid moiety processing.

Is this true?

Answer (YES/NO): NO